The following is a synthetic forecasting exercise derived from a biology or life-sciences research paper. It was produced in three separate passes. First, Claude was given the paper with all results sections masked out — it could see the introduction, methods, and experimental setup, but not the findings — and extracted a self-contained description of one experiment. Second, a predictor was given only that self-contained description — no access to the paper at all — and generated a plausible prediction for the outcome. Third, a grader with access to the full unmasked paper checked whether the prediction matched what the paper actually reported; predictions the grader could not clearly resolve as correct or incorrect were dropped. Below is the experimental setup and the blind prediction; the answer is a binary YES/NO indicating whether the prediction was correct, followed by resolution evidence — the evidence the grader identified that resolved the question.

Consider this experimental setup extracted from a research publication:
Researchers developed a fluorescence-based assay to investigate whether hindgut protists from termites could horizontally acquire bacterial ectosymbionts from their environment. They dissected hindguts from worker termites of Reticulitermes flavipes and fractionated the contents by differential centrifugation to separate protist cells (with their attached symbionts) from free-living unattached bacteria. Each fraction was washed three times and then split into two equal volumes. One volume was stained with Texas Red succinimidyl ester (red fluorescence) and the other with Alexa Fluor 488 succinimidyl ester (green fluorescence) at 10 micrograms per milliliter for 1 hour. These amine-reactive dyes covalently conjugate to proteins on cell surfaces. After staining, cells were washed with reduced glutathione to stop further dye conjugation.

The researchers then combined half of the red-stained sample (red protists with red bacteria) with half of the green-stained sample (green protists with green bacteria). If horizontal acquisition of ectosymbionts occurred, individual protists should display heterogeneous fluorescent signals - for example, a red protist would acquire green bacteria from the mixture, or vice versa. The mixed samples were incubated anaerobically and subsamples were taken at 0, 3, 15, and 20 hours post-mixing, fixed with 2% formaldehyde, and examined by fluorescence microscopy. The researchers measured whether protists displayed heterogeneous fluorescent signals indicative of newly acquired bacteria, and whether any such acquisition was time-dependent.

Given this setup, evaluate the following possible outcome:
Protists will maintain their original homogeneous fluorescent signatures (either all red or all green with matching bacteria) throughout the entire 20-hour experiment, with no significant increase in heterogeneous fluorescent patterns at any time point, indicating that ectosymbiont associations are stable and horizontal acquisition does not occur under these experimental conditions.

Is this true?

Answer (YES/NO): NO